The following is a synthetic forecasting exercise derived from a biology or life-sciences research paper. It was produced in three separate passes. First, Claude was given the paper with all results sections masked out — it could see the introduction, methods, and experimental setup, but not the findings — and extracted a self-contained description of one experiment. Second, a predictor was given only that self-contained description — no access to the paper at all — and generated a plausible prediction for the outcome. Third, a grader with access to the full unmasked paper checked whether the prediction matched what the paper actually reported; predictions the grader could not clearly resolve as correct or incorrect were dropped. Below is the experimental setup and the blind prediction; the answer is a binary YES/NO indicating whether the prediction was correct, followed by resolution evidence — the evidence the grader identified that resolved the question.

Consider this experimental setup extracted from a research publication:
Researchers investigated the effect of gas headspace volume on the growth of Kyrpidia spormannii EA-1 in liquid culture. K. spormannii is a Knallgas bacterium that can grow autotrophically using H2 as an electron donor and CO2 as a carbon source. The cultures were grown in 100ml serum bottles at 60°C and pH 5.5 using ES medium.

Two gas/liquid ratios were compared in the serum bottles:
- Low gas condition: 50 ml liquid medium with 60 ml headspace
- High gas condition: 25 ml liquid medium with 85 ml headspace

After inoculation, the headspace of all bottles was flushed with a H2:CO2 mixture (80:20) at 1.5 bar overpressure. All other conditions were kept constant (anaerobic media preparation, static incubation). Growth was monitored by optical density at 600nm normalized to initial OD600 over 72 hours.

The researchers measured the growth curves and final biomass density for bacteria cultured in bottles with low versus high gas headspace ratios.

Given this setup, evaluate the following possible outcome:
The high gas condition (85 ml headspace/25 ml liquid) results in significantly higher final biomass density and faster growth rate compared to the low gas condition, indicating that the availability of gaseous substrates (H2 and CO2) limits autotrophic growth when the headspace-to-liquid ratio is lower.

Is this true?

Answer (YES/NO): NO